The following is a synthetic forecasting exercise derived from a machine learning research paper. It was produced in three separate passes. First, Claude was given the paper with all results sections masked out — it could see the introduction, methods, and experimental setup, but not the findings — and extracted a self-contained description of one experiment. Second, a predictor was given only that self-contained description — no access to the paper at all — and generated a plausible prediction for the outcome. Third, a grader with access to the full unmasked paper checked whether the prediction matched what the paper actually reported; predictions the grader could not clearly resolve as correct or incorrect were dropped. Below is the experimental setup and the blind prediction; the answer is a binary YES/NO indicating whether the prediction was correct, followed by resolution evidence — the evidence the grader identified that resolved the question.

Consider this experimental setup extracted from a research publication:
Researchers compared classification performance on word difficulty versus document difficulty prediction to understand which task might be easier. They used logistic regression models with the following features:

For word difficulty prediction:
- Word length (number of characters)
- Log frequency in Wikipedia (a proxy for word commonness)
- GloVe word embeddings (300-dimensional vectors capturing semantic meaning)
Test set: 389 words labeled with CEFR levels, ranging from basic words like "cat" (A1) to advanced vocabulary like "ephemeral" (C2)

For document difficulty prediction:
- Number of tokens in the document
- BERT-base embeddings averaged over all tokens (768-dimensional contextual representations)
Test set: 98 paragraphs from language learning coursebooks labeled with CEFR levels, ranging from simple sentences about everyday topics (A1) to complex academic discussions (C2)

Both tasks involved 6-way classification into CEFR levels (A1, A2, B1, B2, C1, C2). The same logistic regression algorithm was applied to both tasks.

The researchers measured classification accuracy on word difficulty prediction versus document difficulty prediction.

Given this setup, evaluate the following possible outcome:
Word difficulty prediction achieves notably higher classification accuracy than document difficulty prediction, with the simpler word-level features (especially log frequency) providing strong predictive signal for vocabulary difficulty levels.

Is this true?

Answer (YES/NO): NO